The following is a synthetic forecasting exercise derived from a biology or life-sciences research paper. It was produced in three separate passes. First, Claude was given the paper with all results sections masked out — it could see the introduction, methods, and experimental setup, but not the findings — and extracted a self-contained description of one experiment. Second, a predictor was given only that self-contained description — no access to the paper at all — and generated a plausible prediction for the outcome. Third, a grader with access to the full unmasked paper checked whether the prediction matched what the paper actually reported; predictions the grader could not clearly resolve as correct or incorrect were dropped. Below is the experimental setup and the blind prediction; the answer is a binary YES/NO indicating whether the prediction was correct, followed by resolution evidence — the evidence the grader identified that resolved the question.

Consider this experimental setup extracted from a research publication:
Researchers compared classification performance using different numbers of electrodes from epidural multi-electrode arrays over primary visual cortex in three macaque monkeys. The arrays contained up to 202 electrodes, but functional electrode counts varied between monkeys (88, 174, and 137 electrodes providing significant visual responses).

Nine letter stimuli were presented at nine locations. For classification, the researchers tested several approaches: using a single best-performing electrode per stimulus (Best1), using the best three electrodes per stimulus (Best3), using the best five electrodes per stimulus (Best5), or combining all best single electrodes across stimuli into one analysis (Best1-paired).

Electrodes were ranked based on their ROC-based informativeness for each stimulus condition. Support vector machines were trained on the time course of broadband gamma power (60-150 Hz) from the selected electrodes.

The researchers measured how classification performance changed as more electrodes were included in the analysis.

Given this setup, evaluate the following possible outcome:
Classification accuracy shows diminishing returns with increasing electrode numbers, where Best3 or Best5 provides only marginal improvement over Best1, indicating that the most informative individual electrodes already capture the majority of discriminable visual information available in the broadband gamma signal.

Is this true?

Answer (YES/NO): NO